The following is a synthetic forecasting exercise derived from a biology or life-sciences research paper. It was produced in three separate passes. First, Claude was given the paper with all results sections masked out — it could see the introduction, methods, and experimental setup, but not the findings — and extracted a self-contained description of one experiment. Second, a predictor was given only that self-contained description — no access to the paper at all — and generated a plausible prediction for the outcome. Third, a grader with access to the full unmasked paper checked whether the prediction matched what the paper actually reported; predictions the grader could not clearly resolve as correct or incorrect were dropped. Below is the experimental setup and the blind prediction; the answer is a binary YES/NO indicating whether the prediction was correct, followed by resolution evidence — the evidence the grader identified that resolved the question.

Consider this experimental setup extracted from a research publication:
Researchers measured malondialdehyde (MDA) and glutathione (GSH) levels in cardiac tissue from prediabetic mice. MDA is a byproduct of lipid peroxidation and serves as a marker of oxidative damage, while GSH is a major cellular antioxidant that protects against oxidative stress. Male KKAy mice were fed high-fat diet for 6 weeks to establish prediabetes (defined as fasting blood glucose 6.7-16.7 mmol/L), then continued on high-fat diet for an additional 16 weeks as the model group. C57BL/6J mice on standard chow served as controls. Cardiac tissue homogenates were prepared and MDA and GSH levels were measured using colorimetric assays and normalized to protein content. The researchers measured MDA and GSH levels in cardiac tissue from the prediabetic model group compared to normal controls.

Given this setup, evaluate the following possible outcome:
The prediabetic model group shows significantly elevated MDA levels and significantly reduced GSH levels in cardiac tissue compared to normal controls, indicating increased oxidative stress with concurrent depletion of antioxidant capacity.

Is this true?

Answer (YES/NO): YES